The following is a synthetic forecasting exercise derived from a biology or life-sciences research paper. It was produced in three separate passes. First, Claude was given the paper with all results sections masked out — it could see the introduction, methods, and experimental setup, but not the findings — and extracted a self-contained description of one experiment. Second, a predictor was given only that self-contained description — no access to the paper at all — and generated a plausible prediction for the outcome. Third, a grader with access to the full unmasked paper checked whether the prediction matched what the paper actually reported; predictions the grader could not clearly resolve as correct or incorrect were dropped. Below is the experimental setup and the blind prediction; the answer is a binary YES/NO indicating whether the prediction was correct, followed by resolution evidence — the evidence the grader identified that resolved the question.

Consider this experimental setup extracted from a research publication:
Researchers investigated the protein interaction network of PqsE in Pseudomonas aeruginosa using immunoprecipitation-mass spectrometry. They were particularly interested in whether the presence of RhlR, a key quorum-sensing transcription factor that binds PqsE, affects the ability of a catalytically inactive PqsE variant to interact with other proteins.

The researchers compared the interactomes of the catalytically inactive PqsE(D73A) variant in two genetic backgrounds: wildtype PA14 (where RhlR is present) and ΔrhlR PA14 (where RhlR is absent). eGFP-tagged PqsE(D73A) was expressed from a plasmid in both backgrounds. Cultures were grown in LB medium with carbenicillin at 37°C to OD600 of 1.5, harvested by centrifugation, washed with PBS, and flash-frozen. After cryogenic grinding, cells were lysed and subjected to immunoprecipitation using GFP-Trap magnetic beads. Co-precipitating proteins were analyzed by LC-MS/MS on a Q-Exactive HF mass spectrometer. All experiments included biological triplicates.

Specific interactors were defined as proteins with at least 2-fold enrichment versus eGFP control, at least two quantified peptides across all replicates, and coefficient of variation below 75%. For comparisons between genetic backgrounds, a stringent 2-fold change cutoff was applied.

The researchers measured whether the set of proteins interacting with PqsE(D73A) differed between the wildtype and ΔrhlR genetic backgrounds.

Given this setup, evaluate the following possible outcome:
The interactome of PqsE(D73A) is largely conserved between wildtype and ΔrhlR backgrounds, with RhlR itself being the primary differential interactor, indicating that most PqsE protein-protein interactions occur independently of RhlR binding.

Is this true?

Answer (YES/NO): NO